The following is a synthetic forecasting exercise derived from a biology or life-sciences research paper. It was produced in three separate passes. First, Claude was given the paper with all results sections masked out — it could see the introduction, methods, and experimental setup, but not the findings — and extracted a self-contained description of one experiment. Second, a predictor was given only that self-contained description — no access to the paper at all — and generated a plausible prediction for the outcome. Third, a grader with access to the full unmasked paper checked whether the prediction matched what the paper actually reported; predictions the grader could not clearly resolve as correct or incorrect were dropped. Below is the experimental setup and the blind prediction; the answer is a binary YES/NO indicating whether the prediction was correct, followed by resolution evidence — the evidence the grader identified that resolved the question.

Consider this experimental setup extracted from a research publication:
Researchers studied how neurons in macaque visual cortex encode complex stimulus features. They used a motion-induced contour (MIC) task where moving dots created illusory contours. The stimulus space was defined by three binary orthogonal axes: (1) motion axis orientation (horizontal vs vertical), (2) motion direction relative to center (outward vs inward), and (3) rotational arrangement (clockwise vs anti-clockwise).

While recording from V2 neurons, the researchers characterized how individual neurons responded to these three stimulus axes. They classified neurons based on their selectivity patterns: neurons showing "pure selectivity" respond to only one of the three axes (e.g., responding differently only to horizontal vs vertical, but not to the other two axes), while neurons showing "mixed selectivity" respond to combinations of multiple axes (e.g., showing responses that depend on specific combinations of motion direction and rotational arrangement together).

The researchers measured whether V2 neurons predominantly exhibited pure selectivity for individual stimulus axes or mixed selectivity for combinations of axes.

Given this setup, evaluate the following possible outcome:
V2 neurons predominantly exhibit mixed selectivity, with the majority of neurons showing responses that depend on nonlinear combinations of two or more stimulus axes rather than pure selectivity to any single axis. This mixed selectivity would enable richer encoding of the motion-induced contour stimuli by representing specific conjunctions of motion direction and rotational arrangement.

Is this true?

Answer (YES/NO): YES